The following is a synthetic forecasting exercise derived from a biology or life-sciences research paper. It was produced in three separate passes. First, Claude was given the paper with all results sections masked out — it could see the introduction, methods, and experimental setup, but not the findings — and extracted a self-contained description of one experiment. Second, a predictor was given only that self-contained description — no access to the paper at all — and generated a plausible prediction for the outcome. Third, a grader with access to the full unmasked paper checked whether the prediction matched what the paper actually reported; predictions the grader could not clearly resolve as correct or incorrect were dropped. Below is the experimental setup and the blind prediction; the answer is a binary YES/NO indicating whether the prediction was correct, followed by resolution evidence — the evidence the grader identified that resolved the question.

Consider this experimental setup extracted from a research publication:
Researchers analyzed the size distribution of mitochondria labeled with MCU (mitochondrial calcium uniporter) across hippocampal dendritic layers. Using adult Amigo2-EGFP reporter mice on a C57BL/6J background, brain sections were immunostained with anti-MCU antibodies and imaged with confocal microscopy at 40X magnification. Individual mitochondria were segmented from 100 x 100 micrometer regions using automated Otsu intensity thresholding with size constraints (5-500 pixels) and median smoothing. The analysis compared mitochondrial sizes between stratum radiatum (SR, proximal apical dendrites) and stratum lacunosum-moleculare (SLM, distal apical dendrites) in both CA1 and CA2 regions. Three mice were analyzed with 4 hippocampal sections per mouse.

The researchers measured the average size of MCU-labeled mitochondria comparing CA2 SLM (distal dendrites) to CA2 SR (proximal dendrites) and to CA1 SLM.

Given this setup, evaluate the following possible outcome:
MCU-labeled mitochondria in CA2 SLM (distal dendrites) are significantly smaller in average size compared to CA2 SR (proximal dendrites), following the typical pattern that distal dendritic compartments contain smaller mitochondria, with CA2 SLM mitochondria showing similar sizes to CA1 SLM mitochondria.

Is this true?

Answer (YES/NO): NO